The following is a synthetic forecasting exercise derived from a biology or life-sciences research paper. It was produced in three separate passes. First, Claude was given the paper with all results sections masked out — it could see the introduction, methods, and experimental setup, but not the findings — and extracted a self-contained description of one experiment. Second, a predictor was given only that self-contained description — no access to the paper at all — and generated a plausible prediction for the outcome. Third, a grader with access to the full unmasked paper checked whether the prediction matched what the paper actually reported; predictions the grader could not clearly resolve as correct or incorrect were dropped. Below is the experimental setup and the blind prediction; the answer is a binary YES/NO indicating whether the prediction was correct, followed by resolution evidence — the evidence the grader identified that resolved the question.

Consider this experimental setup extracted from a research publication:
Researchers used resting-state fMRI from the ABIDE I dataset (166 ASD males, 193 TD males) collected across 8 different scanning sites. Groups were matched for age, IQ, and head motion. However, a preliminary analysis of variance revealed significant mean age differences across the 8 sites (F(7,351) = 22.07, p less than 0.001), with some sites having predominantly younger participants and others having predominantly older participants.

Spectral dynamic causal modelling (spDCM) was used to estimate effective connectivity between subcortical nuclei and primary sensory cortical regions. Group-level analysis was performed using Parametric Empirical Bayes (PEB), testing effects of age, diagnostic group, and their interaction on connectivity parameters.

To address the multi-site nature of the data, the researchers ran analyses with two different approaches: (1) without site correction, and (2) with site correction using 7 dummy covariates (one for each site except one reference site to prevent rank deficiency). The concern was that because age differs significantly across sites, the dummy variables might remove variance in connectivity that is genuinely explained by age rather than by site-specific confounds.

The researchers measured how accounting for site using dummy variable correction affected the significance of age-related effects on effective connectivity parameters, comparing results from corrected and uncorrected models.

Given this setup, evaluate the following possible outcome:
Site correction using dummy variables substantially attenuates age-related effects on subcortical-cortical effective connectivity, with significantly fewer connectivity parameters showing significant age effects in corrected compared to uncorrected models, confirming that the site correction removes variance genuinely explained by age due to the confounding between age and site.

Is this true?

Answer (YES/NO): YES